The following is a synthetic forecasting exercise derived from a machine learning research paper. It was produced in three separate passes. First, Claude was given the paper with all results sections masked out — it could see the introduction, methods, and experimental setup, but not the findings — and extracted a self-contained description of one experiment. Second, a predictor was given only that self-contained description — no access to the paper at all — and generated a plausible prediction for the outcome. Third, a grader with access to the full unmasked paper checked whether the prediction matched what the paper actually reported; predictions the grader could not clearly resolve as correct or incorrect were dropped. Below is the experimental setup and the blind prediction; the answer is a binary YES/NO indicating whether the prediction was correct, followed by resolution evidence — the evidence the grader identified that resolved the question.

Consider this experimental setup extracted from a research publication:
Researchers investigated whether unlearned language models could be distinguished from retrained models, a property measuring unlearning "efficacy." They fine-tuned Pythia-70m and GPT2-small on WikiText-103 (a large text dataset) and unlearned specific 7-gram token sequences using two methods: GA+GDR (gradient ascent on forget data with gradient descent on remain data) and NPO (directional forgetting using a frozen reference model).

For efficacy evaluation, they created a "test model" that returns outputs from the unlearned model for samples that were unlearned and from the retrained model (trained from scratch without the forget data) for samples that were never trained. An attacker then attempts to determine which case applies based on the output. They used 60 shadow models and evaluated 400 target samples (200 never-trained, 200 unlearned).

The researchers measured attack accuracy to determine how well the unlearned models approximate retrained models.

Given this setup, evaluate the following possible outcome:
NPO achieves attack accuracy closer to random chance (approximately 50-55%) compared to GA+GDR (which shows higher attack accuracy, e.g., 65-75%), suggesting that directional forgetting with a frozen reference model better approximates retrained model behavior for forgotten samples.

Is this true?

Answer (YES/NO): NO